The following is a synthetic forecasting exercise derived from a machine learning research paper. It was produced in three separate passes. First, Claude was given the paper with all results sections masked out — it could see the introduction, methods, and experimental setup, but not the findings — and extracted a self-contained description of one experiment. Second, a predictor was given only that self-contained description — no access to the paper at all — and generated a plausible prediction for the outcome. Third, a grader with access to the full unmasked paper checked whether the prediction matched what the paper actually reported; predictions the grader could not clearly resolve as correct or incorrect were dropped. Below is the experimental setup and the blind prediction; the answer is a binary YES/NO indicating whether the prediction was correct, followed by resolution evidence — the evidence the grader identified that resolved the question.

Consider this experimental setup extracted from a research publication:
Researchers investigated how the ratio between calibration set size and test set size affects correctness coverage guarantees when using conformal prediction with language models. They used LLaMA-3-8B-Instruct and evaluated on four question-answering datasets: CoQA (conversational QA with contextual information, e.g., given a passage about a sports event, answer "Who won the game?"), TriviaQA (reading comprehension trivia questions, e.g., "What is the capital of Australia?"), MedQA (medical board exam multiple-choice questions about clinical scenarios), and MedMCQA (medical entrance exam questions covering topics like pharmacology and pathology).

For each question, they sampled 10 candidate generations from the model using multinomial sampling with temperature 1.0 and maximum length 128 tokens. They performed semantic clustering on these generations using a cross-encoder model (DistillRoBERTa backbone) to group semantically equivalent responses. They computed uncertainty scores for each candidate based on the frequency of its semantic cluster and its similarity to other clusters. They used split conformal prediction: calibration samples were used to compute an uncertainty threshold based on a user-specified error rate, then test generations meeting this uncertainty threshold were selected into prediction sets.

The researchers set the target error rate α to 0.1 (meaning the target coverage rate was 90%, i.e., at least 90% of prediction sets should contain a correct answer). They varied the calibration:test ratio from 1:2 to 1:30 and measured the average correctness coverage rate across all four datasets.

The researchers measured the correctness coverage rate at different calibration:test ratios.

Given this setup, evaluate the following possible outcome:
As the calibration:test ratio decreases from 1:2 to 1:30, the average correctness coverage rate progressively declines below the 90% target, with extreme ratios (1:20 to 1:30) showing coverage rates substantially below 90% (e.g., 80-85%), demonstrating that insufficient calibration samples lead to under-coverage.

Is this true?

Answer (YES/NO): NO